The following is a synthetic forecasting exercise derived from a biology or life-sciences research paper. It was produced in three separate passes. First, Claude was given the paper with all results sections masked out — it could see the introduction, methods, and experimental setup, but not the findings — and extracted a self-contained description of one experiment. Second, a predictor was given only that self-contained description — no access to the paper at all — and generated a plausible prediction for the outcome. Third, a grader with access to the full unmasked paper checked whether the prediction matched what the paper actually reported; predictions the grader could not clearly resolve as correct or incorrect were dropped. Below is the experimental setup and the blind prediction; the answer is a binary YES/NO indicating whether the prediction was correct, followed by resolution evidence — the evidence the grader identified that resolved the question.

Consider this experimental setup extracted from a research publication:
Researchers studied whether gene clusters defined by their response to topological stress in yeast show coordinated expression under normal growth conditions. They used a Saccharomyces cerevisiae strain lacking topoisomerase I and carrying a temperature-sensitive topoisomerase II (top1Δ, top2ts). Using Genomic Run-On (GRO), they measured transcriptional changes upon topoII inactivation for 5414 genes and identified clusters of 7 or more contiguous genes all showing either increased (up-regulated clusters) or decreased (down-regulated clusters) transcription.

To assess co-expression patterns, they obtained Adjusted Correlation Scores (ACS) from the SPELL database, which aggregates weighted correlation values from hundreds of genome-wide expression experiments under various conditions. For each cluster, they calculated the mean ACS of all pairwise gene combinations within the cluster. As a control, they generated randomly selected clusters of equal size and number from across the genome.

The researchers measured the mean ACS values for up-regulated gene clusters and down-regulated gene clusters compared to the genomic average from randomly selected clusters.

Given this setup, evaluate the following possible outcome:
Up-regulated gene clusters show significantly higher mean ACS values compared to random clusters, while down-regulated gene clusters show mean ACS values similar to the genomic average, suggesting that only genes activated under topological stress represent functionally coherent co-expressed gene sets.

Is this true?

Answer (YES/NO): NO